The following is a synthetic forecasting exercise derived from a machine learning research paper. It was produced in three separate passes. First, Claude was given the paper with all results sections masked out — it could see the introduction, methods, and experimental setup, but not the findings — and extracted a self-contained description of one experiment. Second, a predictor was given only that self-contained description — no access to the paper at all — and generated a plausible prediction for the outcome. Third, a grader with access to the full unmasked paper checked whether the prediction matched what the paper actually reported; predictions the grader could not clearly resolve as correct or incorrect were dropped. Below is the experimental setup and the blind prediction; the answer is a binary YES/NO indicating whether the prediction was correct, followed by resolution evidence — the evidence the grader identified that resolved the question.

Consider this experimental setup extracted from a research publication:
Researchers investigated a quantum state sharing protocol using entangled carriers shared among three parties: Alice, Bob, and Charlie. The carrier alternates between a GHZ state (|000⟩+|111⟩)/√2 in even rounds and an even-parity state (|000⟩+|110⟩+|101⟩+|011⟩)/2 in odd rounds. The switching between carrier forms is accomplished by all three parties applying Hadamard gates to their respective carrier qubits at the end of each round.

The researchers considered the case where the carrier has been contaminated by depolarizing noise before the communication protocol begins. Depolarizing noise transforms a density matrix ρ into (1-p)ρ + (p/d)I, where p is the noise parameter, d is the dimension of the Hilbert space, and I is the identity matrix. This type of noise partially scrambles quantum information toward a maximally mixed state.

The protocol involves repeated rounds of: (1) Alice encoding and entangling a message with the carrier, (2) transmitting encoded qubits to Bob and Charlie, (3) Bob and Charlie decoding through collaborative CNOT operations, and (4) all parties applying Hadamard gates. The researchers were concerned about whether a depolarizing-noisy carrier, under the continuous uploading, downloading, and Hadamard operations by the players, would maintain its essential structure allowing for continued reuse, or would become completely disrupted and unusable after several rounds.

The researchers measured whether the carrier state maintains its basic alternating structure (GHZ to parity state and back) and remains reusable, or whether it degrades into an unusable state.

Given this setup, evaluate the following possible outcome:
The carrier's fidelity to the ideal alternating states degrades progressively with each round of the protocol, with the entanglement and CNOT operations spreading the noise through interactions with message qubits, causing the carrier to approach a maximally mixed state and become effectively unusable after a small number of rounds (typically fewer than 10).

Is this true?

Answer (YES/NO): NO